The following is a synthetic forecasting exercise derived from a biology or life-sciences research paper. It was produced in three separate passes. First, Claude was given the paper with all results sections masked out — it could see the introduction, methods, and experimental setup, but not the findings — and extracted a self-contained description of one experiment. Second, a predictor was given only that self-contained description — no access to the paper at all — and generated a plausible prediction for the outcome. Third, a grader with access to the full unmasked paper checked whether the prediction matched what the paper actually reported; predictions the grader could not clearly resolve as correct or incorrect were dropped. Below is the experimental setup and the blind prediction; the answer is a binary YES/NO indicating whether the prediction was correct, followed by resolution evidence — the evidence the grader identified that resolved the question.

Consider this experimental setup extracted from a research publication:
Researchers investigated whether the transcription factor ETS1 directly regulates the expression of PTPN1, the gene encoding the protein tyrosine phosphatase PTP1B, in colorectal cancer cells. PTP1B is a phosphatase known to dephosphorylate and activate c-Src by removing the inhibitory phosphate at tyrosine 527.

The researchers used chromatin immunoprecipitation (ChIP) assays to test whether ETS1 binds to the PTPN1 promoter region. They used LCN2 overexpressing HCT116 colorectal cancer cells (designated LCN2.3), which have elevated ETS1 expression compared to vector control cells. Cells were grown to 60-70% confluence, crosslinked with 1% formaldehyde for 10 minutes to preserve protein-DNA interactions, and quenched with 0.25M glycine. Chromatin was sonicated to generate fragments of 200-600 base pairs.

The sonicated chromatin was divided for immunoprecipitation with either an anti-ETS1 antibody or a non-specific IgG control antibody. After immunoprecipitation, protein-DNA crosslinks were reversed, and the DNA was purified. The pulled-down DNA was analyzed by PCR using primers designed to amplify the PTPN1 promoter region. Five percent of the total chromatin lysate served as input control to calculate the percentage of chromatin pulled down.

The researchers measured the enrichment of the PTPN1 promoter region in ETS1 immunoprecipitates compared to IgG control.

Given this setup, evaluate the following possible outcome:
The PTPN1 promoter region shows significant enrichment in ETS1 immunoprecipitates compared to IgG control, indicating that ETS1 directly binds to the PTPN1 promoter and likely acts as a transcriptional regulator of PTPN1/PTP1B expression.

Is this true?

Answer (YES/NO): YES